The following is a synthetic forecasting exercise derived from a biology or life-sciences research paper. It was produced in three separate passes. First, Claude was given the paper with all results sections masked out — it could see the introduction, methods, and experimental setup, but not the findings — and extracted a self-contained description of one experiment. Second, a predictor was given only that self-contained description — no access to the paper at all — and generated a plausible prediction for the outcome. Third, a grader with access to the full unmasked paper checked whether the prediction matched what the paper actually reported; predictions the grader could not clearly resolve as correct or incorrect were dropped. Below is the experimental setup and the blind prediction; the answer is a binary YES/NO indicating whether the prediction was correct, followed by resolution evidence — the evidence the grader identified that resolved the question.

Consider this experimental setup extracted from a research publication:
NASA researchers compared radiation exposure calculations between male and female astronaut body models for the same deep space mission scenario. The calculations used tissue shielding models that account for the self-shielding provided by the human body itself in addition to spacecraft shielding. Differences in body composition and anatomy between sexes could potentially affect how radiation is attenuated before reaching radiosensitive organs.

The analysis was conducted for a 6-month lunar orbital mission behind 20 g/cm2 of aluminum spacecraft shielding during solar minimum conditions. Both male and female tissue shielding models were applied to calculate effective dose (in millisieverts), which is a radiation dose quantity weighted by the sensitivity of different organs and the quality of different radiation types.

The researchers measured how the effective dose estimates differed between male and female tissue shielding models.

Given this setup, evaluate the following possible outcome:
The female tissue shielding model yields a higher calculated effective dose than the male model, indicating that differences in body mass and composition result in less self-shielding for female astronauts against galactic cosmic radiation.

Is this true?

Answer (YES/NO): NO